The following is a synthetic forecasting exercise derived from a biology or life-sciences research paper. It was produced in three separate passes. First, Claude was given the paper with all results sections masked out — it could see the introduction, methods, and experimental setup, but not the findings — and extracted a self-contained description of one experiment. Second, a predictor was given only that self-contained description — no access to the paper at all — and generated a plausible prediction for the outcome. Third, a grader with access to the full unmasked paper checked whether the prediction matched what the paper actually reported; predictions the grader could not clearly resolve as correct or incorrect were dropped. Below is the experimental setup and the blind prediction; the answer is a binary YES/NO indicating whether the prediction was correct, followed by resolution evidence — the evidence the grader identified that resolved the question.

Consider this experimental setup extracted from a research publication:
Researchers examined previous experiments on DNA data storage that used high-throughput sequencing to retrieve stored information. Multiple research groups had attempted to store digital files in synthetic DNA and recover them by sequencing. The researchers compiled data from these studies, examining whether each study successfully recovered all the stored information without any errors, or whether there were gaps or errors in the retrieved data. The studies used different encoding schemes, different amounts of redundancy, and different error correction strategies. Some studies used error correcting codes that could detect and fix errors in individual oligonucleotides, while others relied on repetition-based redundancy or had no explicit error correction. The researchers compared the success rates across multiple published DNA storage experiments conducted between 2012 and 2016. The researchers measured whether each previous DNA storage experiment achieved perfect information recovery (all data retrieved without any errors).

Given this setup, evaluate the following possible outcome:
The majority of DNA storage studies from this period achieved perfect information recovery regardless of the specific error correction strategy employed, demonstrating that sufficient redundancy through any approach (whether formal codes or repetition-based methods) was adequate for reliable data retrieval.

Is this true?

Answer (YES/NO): NO